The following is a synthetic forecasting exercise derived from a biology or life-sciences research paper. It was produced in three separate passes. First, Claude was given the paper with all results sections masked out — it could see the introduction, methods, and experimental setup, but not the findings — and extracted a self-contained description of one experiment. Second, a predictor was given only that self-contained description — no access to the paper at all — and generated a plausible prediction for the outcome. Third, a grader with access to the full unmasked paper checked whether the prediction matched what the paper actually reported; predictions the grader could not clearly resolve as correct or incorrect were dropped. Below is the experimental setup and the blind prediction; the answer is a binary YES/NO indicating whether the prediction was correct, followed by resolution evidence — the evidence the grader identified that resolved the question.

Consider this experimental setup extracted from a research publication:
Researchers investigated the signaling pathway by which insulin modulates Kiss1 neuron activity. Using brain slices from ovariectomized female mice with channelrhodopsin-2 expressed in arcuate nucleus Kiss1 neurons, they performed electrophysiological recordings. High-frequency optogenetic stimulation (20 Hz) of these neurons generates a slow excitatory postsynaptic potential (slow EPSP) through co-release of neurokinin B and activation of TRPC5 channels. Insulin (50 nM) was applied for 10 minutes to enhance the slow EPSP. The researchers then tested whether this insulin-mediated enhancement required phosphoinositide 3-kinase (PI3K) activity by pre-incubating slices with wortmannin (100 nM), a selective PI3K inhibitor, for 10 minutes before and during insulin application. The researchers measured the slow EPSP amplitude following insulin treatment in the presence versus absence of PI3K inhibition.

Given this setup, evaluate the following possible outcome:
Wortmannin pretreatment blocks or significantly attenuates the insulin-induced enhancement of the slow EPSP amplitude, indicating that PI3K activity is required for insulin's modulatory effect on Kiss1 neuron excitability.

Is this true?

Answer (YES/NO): YES